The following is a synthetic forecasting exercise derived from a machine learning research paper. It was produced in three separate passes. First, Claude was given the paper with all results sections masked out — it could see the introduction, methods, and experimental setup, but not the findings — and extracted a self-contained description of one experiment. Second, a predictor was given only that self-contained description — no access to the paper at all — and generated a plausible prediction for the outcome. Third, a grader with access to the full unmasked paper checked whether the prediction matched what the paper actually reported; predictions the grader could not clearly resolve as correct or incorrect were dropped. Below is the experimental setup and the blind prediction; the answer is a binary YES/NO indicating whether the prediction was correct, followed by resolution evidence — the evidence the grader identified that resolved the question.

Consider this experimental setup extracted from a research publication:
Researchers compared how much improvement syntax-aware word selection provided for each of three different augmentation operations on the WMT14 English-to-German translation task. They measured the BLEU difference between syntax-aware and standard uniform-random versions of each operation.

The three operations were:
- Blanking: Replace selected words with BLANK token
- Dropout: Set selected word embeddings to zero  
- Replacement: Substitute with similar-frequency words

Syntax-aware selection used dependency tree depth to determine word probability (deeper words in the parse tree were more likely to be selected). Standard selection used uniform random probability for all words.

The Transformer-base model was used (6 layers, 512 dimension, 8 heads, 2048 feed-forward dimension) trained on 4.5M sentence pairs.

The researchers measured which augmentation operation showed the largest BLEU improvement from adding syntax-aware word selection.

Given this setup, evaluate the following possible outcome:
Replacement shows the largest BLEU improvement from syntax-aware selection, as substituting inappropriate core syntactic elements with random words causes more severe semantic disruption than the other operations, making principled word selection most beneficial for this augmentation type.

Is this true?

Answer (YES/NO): NO